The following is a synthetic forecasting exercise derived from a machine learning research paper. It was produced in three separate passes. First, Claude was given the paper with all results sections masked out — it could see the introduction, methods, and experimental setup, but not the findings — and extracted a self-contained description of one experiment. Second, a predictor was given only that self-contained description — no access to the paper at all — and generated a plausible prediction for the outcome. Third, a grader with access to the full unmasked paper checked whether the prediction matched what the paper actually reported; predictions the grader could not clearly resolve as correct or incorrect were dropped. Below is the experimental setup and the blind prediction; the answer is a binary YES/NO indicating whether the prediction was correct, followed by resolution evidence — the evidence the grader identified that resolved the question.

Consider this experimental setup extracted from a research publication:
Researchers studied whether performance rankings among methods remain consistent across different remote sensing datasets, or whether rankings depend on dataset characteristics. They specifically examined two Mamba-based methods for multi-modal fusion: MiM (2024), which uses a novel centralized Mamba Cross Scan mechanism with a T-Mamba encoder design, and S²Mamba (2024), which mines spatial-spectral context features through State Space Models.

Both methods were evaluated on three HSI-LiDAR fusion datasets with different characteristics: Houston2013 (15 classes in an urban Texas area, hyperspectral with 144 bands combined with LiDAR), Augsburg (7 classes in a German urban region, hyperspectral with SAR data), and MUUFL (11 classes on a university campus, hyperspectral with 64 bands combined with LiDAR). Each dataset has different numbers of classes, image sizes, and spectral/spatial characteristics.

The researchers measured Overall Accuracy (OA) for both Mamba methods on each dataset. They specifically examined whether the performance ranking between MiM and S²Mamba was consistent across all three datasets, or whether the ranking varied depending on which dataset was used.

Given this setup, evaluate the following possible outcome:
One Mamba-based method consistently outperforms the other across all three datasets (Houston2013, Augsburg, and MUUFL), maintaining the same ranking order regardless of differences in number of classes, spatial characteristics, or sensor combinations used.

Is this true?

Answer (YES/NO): YES